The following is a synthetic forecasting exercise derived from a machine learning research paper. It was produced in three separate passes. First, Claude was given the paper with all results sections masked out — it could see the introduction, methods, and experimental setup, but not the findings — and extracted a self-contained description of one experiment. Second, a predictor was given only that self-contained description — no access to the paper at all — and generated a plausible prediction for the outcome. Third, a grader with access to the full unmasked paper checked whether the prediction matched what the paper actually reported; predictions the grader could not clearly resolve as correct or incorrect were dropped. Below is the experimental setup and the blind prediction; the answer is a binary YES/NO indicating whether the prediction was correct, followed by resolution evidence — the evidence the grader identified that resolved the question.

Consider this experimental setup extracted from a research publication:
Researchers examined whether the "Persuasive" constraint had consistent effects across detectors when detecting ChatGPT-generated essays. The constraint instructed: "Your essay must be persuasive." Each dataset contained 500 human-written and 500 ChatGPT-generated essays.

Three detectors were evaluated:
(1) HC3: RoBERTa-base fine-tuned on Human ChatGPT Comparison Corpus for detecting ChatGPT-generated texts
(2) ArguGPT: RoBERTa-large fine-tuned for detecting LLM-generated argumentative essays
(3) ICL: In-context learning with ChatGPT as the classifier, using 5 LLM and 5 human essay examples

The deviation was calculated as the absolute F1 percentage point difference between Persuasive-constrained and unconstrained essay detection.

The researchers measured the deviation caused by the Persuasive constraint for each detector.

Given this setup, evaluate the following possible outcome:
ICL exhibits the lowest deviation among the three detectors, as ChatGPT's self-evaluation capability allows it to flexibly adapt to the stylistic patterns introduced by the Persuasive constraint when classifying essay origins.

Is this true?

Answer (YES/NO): YES